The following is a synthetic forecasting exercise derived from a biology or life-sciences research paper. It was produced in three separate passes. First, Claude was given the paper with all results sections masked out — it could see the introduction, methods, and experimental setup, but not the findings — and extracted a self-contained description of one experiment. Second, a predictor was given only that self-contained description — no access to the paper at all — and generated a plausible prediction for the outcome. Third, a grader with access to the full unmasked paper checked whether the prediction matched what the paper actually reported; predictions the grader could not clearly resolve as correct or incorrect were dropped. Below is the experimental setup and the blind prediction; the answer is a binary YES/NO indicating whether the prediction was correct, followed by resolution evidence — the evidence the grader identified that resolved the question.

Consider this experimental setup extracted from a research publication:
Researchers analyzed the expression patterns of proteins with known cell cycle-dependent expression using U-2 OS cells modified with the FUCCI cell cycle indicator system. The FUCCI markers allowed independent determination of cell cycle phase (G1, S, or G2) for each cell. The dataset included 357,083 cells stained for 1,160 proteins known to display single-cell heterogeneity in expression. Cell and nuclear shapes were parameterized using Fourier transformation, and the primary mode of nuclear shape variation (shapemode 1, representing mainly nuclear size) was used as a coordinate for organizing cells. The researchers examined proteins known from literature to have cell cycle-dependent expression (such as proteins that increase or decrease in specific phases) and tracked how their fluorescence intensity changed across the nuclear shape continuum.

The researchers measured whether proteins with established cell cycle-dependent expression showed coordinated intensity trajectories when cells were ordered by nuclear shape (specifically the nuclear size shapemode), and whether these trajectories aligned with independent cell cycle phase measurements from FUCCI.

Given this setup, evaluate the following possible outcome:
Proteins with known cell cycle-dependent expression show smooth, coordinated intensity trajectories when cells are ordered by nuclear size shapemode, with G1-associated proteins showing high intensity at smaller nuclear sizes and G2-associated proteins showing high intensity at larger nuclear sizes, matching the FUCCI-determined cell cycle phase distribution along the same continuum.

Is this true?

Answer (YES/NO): NO